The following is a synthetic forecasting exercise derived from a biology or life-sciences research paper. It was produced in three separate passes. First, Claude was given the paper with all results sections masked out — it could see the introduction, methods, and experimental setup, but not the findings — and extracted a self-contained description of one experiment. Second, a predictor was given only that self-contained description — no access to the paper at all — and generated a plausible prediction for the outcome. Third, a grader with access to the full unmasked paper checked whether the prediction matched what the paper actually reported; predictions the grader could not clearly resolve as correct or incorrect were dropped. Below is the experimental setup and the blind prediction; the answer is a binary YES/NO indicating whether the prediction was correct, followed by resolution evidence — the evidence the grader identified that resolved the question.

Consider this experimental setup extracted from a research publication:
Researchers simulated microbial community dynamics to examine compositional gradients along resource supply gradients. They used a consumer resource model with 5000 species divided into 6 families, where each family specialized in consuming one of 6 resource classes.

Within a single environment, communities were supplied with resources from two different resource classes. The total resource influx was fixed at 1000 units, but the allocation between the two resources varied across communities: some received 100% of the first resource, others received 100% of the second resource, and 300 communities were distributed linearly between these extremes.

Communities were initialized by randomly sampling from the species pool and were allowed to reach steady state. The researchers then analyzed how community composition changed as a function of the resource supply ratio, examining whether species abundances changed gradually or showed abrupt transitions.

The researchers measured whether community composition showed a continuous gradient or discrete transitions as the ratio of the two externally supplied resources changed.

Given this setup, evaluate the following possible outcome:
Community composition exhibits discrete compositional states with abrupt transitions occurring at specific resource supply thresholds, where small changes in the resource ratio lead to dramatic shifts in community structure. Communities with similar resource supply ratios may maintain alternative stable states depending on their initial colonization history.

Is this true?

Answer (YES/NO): NO